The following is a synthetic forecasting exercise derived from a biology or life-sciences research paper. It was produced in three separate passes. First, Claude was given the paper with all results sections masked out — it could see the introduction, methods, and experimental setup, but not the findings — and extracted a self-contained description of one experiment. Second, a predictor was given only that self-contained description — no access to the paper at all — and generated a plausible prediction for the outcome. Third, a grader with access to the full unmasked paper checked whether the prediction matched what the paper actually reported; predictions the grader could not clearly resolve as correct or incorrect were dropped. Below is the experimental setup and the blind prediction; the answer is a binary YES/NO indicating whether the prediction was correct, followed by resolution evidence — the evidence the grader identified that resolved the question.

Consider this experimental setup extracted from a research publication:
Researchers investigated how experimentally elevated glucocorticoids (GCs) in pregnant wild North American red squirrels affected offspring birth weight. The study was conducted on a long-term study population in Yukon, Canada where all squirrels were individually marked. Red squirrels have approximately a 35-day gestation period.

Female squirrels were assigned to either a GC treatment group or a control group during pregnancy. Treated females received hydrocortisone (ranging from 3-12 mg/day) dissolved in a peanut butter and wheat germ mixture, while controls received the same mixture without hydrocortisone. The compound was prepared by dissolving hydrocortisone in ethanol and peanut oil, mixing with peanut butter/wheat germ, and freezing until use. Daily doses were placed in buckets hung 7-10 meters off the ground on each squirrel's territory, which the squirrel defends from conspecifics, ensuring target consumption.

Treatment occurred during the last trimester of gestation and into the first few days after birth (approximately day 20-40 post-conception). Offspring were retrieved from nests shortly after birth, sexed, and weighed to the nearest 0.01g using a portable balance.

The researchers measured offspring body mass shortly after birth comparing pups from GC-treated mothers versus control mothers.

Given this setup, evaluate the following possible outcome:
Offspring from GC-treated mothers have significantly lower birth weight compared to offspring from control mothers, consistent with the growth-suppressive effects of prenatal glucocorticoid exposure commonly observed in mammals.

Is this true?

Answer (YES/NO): YES